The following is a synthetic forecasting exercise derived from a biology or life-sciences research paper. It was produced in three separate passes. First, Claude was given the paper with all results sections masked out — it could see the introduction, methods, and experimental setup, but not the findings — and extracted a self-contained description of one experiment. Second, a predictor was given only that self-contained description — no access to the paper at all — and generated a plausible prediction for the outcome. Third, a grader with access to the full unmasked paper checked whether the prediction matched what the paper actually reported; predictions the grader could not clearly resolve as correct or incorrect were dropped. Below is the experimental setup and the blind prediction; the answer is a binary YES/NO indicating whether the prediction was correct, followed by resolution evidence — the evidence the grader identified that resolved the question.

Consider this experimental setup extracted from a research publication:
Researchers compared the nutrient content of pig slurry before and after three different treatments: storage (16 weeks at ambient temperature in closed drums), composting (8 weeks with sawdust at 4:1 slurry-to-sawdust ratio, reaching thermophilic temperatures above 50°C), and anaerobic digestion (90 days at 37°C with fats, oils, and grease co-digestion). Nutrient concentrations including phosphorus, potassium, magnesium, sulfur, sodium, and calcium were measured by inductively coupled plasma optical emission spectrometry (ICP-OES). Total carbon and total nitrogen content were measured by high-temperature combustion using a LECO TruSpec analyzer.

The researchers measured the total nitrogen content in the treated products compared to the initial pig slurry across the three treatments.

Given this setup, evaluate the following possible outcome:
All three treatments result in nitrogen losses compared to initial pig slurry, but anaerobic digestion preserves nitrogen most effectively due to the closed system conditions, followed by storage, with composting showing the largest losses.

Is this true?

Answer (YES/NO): NO